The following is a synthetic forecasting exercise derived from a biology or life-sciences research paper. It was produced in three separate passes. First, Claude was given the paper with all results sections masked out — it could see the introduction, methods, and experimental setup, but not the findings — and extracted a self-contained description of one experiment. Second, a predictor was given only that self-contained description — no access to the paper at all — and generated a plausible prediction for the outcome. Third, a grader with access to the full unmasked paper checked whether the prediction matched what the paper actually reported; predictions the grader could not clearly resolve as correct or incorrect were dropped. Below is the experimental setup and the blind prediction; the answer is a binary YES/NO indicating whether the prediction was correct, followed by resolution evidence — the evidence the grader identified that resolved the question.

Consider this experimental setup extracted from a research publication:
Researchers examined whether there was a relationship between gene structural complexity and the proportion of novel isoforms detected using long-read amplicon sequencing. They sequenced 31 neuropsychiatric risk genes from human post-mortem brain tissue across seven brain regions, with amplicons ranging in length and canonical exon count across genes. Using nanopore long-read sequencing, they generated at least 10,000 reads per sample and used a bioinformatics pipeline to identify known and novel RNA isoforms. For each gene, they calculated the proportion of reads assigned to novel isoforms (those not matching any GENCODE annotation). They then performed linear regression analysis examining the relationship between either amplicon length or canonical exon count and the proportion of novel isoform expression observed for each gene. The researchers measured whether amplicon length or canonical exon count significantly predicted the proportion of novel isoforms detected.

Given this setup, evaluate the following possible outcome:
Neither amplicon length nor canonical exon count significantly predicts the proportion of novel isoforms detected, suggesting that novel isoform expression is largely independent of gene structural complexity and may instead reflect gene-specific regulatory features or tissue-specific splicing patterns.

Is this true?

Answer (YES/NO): YES